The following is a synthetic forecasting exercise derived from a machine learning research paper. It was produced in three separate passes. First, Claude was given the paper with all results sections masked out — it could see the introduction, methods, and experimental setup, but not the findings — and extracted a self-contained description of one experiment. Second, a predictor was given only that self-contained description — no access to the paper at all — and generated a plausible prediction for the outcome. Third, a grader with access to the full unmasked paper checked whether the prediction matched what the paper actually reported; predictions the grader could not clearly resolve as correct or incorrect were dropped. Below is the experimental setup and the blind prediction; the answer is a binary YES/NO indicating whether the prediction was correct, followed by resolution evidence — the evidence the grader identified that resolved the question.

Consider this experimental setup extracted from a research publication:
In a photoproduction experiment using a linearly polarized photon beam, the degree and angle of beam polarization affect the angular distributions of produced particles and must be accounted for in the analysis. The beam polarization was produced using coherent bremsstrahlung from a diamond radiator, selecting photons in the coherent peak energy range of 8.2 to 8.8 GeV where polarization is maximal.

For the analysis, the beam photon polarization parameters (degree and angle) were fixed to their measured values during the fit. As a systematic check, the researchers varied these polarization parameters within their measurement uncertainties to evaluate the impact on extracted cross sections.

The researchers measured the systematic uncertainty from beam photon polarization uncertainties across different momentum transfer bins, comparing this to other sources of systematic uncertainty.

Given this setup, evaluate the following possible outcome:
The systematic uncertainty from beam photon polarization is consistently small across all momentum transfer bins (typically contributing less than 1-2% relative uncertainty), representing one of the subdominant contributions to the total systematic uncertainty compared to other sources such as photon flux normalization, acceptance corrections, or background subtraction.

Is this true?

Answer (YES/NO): NO